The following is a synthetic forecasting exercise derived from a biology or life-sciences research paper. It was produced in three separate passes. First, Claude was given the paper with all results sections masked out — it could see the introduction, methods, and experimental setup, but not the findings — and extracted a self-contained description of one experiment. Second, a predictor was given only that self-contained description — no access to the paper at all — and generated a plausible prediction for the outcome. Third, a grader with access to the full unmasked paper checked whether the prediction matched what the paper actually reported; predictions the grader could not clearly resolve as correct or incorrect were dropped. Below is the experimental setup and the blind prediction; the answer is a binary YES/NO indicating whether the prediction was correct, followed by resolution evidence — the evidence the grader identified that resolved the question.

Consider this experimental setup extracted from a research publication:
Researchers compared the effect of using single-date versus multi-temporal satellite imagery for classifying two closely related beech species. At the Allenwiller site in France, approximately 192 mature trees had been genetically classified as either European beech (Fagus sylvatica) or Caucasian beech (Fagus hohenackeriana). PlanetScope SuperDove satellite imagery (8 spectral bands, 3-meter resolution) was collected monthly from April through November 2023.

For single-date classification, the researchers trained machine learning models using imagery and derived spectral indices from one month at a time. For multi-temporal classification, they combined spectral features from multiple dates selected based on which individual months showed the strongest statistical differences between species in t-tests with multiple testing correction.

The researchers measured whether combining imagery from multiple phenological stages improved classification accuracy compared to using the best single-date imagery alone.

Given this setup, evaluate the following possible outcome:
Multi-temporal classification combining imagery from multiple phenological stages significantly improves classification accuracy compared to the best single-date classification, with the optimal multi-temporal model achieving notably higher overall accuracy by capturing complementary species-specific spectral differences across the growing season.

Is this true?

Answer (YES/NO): NO